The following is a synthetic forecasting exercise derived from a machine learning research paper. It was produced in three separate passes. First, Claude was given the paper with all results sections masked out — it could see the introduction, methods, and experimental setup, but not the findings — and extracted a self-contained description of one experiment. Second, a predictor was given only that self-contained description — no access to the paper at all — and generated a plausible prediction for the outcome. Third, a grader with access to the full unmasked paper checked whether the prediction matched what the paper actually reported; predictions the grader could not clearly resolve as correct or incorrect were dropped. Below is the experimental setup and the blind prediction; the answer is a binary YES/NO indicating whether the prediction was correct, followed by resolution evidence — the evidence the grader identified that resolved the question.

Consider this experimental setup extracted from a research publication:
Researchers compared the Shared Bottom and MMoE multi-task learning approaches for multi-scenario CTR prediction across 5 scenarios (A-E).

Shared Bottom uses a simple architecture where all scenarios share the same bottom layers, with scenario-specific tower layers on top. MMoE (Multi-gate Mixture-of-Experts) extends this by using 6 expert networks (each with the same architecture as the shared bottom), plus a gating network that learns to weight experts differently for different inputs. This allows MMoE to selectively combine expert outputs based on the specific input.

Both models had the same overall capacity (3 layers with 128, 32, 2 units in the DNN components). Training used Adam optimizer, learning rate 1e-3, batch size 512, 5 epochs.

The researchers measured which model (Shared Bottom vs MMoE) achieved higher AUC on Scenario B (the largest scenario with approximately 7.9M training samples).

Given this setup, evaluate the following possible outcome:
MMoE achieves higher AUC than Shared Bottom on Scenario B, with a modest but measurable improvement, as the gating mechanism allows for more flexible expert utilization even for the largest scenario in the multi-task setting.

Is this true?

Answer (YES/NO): YES